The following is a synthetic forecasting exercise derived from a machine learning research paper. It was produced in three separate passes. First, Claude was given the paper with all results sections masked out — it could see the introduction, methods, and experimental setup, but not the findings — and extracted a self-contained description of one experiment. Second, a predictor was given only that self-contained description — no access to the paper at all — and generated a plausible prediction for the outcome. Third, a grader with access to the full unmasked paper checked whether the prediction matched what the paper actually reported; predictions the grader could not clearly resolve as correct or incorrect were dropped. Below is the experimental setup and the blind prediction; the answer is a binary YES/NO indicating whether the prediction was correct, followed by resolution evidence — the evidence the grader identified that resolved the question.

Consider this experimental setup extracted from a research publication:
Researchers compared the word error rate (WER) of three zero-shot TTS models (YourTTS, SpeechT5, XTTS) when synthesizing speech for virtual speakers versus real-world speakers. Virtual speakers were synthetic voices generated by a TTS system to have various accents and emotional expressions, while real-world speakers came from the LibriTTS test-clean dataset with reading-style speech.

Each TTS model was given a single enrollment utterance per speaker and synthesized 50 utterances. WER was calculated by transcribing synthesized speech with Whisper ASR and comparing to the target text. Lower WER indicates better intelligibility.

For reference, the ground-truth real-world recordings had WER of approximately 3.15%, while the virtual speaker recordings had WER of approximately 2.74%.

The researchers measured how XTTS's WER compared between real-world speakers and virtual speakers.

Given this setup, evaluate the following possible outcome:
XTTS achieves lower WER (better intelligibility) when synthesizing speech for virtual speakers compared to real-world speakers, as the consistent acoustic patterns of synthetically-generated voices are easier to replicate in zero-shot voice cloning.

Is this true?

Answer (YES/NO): YES